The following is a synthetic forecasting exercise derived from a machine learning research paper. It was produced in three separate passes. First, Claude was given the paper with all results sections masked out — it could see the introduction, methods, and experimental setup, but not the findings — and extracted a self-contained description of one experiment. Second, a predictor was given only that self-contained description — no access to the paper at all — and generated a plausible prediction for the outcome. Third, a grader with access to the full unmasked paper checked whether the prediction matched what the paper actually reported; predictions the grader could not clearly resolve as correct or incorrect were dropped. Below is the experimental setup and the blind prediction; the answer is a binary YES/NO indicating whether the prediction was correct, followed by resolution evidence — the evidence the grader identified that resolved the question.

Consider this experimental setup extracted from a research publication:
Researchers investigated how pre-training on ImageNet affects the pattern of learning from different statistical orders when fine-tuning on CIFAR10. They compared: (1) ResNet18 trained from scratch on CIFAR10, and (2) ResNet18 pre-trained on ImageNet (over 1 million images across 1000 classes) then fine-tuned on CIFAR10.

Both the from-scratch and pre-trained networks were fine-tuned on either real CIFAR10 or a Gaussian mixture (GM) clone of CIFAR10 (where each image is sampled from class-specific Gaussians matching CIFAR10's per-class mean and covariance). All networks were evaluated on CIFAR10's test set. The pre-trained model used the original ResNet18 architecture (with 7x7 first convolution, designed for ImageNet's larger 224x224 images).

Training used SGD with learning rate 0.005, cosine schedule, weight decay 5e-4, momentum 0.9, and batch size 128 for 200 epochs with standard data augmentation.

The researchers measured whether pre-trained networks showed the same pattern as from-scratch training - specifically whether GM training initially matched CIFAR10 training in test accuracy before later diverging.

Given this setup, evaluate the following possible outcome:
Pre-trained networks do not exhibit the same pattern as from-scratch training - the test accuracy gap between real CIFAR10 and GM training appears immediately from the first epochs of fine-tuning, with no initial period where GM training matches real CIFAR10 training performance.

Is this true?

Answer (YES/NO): NO